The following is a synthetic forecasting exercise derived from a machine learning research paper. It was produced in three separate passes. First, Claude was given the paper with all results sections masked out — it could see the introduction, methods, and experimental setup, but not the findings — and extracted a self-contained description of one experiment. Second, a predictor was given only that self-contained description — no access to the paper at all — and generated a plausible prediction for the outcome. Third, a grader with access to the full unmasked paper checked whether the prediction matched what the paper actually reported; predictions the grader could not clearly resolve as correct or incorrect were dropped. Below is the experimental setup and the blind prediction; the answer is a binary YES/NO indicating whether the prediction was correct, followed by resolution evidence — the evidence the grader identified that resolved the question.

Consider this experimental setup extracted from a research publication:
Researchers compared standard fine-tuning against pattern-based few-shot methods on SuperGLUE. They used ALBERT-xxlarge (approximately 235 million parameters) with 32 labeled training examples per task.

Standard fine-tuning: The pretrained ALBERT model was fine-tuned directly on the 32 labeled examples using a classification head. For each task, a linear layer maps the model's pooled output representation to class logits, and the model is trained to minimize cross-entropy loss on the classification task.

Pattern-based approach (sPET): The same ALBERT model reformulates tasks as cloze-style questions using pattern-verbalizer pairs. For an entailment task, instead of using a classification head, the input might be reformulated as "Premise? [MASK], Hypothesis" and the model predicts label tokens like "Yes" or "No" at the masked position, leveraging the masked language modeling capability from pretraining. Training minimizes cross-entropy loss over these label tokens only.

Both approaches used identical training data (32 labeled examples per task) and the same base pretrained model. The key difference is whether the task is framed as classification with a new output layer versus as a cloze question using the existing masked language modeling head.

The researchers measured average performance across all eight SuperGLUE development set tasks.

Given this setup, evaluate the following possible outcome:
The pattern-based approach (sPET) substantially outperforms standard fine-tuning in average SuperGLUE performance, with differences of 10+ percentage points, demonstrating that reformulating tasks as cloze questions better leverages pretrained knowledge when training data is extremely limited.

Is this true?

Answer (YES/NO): YES